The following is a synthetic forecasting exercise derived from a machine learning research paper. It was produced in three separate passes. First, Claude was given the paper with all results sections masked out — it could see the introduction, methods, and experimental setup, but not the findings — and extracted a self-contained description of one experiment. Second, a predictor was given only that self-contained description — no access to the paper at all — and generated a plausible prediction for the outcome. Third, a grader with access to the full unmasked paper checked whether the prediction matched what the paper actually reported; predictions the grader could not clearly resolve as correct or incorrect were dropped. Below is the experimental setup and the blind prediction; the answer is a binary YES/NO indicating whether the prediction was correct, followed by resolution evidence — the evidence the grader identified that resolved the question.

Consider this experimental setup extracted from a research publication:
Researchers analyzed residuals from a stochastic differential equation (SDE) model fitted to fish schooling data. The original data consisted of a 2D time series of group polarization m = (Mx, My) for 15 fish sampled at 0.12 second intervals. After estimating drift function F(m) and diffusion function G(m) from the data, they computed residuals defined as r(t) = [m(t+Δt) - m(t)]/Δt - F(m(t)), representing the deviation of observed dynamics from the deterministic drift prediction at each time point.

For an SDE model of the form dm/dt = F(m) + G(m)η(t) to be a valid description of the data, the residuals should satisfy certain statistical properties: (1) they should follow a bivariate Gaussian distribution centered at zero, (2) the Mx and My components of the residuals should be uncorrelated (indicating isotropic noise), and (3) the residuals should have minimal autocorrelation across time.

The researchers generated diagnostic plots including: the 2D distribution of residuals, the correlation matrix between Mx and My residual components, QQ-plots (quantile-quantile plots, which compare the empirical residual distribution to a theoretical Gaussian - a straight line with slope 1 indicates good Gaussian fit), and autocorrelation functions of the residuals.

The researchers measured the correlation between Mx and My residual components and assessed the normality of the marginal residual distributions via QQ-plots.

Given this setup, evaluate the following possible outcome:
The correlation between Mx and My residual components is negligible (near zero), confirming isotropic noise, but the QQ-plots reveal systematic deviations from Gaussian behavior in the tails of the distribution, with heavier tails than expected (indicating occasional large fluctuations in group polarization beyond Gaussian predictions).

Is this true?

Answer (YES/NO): NO